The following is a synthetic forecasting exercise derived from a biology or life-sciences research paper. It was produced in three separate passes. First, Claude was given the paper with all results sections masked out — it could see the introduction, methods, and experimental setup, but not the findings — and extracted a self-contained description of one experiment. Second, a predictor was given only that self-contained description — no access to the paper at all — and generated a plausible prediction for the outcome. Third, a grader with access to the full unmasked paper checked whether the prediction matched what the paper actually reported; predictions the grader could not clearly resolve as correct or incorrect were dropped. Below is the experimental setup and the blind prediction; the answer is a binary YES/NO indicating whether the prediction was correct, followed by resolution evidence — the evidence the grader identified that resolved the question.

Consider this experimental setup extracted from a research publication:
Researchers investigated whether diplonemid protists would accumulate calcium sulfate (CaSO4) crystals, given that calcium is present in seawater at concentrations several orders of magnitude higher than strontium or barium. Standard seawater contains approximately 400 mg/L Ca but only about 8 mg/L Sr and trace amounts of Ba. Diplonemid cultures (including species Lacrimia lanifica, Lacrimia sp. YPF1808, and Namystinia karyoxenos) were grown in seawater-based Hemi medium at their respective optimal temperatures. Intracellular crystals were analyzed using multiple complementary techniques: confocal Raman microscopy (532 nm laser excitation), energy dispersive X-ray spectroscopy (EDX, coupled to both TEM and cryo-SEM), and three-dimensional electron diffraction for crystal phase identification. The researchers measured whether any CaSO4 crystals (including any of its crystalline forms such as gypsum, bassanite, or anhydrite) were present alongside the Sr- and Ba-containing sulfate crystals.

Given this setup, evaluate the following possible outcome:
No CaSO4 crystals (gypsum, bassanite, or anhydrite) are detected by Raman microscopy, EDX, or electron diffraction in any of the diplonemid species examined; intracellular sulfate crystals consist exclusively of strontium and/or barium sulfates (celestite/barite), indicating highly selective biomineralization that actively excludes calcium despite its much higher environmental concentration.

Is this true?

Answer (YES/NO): YES